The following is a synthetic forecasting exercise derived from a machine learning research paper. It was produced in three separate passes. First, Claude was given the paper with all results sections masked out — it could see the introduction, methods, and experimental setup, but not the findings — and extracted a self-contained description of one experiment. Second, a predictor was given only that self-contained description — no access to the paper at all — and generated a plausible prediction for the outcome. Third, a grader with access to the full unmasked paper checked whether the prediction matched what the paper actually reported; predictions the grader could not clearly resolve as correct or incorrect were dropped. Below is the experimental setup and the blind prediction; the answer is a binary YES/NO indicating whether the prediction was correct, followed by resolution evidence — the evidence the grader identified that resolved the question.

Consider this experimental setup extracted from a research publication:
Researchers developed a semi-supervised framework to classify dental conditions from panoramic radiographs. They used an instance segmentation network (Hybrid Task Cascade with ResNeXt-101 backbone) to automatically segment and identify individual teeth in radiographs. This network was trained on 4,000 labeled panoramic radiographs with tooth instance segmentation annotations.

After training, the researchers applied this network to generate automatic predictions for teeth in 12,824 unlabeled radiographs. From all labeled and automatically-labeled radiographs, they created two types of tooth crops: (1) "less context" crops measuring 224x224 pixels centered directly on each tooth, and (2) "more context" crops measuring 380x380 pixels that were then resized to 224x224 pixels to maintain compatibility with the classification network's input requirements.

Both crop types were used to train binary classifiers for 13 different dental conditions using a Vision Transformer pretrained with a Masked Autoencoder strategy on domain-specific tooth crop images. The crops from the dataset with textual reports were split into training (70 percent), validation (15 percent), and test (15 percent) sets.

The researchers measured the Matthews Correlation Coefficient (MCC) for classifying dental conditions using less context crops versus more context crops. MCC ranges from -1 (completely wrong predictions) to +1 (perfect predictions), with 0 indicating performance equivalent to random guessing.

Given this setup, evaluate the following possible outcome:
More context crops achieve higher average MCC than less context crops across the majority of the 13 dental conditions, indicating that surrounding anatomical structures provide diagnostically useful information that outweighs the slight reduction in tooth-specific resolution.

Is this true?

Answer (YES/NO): YES